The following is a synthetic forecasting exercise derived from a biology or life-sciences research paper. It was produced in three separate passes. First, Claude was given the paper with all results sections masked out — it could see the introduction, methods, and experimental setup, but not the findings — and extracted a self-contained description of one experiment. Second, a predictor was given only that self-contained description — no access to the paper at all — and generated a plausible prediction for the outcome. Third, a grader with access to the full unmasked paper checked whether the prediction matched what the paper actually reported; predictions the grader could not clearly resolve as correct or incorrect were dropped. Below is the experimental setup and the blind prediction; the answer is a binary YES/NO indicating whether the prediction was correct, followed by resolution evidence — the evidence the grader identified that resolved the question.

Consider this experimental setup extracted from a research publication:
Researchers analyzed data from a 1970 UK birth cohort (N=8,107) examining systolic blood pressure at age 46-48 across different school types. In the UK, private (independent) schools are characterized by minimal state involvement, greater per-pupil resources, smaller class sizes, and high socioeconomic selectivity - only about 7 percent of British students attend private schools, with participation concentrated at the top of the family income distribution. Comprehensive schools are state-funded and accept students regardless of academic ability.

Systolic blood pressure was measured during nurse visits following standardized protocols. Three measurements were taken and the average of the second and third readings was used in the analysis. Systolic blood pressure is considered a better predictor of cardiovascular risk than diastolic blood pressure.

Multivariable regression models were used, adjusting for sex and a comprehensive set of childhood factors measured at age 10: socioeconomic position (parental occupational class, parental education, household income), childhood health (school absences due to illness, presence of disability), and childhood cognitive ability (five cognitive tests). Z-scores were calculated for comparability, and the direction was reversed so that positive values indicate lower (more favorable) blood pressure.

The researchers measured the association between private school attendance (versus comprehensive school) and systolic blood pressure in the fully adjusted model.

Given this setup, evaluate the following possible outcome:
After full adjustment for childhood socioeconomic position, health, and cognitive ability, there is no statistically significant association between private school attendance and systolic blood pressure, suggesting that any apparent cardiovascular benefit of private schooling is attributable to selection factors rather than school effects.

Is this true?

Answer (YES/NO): NO